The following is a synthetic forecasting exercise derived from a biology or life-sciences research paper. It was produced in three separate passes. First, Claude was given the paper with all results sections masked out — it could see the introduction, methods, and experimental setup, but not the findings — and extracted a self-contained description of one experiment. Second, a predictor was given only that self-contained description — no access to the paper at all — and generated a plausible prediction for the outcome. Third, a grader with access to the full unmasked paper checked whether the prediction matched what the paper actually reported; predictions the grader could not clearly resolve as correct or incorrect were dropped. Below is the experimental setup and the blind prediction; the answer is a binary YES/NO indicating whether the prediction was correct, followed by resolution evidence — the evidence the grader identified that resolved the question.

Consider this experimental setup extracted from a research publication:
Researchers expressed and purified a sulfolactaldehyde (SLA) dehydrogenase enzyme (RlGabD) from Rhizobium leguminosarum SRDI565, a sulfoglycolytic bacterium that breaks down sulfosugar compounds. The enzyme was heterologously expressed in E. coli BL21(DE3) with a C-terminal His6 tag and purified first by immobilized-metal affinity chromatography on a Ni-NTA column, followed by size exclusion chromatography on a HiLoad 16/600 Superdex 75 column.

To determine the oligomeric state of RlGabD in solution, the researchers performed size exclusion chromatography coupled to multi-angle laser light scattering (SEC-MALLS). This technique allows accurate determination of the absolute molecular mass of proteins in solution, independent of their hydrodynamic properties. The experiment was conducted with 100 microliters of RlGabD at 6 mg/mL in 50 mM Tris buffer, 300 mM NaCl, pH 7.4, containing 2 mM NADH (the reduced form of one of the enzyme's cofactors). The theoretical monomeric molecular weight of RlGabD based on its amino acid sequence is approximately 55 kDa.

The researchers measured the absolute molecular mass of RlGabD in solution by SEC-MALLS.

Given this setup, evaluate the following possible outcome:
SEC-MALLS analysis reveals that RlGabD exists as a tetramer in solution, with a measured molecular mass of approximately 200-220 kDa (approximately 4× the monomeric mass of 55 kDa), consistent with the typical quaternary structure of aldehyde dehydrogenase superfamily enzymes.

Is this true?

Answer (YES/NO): YES